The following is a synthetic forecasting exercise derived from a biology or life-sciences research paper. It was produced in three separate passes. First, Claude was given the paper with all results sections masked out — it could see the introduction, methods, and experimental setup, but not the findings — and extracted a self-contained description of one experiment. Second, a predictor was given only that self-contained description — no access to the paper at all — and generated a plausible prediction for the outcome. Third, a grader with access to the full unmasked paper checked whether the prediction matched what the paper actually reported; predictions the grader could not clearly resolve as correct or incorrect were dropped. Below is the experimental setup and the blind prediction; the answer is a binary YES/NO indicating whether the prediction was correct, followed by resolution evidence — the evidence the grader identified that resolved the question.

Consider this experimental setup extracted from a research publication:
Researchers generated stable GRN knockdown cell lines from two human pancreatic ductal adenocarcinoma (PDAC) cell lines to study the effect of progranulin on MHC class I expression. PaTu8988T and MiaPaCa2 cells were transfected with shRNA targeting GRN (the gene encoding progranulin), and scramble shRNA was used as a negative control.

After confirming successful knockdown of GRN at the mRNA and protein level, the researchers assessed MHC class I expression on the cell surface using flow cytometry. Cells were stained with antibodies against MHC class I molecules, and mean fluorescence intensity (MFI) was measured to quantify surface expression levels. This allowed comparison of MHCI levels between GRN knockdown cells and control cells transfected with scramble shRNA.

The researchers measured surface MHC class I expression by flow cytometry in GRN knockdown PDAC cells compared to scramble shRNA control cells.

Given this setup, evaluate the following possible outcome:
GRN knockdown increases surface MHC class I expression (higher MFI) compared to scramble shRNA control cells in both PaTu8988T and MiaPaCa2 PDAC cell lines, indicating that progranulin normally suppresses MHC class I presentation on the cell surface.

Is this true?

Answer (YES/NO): YES